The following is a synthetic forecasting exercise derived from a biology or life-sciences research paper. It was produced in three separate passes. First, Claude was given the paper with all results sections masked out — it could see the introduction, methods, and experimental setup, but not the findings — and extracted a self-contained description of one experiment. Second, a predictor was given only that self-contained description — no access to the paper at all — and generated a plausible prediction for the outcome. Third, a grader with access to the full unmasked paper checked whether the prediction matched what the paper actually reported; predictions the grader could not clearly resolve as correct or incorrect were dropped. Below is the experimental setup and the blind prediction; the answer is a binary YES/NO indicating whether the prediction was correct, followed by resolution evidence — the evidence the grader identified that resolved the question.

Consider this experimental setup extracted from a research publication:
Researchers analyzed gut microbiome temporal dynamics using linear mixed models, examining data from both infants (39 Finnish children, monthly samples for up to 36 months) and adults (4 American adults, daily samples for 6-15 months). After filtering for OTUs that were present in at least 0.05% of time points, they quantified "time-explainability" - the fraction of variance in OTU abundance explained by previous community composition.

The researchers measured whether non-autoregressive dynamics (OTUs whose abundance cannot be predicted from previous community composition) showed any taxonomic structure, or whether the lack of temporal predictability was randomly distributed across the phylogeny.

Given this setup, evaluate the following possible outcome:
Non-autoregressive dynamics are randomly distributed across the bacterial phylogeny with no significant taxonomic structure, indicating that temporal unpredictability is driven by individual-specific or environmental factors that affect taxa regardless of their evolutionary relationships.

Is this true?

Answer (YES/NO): NO